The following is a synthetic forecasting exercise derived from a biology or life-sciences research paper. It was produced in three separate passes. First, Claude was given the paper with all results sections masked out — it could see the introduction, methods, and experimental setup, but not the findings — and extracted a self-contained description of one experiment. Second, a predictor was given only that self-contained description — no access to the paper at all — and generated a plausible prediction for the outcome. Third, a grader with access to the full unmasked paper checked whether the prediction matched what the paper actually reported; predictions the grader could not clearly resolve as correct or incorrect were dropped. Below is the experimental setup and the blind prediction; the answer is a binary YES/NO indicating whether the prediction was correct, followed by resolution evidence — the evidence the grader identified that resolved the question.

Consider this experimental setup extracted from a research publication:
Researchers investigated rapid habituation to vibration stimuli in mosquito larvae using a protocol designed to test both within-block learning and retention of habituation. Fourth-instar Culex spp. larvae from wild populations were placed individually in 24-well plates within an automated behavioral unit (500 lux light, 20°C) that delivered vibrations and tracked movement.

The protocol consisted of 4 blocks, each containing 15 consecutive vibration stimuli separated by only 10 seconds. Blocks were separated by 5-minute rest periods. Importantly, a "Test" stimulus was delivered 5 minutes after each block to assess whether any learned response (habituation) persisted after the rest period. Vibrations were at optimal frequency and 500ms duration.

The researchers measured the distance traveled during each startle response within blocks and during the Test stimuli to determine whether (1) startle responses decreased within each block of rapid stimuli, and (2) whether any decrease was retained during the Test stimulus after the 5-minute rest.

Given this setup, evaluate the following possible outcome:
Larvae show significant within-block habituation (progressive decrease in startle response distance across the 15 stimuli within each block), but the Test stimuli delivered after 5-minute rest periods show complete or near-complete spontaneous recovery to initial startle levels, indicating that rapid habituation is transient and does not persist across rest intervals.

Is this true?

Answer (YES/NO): NO